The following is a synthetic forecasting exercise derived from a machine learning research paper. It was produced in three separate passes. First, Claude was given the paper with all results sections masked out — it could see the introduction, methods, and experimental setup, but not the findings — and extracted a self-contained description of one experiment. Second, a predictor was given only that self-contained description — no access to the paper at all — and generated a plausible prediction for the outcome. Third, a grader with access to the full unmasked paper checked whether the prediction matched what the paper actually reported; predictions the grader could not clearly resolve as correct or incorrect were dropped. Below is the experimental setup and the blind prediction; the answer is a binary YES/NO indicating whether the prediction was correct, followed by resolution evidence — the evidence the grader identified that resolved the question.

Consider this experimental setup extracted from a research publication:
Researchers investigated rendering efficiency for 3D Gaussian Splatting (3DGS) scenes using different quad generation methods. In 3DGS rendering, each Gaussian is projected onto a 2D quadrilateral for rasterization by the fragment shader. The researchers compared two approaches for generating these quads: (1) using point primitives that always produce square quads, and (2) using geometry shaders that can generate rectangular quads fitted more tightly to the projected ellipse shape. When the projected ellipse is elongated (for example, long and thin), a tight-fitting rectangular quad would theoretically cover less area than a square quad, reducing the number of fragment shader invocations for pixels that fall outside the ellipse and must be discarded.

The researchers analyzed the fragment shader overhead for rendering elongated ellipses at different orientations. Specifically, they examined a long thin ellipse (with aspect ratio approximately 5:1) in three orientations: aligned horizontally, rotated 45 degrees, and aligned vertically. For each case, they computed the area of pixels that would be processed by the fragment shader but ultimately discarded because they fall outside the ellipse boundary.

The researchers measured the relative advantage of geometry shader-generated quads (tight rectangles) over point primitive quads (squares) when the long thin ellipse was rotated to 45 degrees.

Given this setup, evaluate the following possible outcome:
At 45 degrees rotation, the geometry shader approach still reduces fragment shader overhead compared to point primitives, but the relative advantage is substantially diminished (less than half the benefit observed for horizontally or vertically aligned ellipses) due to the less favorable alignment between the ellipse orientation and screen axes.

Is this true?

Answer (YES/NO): NO